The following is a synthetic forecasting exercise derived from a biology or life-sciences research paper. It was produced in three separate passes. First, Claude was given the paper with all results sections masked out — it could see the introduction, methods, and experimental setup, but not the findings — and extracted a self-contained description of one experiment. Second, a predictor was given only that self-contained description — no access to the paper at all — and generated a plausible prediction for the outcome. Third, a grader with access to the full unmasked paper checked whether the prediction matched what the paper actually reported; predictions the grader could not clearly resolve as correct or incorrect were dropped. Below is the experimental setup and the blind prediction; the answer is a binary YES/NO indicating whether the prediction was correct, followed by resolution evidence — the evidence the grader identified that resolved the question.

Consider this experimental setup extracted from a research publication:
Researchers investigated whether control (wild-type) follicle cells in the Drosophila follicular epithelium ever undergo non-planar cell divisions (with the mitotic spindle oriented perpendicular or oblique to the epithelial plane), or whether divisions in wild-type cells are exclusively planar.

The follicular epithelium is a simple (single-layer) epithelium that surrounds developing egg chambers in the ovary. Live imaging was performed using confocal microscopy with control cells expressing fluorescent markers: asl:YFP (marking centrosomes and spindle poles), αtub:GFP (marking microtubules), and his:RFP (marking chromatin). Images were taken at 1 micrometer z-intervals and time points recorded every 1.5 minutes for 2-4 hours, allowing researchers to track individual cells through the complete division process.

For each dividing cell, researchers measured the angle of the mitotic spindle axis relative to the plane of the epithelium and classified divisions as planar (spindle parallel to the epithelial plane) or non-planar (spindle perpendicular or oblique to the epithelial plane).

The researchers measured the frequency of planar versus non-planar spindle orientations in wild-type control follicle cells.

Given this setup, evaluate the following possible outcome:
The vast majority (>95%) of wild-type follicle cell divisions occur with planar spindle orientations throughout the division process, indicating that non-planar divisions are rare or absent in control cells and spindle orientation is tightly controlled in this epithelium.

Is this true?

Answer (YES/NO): NO